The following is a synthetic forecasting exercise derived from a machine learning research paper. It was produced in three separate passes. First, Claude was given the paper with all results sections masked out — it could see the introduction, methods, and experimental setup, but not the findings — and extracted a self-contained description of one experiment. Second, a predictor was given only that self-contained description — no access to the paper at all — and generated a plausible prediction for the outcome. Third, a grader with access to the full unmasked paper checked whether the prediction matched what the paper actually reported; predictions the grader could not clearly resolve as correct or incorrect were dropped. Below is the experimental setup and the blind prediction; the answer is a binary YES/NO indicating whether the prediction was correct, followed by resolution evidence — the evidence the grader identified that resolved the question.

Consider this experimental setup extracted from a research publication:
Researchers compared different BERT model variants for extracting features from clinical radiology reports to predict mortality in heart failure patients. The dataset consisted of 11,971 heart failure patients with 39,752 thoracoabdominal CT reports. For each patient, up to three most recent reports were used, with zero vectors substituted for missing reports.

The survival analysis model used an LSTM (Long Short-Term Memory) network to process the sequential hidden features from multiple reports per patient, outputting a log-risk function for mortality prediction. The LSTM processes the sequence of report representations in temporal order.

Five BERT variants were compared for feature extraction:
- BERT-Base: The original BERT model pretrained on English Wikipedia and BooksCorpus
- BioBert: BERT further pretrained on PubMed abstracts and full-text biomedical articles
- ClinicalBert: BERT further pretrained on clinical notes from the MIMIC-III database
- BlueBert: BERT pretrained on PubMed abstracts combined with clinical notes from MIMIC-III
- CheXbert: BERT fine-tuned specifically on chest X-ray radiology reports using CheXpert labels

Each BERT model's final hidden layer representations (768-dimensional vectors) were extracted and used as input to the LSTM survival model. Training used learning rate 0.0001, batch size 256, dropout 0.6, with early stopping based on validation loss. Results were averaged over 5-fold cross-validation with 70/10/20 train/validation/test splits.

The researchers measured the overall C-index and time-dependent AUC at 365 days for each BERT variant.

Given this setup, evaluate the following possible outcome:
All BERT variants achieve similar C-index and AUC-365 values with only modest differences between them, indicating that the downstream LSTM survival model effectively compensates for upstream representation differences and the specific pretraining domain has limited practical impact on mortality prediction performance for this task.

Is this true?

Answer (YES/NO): NO